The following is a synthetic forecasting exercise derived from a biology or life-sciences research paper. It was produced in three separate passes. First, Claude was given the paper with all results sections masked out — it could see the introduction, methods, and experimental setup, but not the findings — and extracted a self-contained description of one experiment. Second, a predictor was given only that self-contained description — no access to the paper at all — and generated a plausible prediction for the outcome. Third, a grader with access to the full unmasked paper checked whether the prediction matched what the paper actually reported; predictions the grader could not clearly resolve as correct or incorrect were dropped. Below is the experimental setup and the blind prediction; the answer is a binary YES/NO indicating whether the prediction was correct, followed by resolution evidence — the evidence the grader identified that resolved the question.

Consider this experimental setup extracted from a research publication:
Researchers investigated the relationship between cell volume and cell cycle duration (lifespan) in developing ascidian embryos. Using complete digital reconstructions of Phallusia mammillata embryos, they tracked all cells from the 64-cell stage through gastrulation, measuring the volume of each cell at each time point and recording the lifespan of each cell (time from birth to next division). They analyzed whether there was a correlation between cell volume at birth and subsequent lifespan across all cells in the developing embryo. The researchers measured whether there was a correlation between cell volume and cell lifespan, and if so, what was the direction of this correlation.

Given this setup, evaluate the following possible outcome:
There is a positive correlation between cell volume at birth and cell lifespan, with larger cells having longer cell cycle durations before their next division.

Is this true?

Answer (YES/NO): NO